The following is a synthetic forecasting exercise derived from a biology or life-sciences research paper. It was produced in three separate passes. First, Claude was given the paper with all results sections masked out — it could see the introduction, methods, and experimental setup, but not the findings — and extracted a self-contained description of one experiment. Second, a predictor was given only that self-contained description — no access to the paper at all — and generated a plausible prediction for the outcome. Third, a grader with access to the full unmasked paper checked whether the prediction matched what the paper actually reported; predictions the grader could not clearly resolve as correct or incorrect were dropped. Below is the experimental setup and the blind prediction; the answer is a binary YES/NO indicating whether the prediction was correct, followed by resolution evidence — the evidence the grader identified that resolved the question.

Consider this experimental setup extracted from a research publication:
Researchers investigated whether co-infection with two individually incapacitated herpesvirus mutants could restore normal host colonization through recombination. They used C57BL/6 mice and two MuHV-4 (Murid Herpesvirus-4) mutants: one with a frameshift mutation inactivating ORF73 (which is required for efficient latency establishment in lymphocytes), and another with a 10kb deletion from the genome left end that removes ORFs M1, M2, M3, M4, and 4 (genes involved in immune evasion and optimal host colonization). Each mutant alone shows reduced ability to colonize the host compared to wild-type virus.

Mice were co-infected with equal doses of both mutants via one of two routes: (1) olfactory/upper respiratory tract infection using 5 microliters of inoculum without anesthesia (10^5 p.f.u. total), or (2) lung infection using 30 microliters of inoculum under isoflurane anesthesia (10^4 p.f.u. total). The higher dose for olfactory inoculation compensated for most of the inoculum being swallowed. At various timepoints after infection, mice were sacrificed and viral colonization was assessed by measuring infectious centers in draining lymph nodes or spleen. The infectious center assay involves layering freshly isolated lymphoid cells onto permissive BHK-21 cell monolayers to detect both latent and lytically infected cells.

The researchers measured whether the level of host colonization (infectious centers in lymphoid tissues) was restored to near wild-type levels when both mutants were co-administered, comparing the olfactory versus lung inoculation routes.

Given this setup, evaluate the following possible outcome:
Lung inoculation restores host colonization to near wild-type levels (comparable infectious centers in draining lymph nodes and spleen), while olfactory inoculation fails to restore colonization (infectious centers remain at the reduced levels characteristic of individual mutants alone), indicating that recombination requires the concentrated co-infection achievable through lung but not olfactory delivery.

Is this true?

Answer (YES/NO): NO